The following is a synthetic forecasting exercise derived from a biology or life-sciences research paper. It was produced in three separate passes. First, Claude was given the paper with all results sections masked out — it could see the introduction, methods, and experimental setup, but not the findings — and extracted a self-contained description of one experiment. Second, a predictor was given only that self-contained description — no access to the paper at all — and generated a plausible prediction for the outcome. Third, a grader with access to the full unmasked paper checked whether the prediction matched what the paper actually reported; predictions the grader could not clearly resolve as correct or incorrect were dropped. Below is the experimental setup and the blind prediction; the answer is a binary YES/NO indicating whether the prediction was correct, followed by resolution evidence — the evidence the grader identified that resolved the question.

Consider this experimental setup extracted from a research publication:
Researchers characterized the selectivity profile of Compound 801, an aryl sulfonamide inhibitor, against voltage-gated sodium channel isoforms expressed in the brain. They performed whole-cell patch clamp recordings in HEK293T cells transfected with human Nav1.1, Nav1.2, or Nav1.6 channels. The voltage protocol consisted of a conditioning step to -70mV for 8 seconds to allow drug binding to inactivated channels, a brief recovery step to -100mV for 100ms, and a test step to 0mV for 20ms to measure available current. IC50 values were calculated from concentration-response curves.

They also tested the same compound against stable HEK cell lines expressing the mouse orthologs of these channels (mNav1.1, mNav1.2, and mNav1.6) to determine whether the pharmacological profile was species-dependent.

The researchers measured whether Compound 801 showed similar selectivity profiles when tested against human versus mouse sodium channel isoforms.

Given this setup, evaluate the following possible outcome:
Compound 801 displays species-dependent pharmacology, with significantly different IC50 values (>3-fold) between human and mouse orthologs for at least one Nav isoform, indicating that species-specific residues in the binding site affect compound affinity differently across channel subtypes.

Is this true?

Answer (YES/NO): NO